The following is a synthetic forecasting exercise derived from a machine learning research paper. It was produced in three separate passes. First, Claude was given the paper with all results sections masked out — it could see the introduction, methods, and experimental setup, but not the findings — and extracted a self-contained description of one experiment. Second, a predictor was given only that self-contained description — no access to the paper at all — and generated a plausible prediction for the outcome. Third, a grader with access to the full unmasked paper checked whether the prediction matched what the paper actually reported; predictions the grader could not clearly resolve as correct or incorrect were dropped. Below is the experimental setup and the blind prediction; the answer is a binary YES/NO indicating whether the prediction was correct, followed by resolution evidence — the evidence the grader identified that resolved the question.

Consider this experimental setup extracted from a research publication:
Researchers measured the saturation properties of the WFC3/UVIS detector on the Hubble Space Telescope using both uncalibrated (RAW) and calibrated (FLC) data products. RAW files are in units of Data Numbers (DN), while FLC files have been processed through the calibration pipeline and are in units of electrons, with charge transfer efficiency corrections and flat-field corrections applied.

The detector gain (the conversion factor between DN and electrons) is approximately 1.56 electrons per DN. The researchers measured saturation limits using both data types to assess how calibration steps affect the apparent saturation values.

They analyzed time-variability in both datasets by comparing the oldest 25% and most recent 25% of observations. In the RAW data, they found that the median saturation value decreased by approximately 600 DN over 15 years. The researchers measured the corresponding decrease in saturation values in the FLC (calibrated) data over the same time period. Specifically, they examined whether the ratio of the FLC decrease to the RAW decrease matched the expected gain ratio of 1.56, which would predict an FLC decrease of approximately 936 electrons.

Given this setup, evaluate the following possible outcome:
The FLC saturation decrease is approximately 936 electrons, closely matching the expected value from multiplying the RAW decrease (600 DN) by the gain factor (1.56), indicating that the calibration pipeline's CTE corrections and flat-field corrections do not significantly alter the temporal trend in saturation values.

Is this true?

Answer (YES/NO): NO